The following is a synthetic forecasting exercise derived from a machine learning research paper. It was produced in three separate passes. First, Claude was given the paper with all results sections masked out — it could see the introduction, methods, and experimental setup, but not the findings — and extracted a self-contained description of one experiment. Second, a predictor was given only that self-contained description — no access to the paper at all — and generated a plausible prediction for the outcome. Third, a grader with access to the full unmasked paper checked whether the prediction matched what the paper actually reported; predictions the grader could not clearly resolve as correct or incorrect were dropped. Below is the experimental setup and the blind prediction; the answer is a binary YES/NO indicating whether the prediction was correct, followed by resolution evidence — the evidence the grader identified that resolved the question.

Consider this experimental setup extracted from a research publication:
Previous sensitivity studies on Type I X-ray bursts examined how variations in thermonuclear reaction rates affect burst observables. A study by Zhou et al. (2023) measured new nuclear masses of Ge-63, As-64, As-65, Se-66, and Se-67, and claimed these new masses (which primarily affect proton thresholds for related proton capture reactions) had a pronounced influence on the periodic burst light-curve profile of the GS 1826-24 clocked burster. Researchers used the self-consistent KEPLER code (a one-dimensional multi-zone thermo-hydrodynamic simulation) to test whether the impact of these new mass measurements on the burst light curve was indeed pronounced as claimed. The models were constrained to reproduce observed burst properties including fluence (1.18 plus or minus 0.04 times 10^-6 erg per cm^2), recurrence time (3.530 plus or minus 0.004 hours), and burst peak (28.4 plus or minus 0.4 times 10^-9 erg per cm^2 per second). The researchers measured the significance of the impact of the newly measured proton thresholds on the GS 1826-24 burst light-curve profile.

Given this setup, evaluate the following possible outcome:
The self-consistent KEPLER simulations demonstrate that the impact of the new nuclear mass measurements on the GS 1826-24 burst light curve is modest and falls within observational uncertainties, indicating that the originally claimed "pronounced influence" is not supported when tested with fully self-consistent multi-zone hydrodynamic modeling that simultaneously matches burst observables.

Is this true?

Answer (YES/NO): YES